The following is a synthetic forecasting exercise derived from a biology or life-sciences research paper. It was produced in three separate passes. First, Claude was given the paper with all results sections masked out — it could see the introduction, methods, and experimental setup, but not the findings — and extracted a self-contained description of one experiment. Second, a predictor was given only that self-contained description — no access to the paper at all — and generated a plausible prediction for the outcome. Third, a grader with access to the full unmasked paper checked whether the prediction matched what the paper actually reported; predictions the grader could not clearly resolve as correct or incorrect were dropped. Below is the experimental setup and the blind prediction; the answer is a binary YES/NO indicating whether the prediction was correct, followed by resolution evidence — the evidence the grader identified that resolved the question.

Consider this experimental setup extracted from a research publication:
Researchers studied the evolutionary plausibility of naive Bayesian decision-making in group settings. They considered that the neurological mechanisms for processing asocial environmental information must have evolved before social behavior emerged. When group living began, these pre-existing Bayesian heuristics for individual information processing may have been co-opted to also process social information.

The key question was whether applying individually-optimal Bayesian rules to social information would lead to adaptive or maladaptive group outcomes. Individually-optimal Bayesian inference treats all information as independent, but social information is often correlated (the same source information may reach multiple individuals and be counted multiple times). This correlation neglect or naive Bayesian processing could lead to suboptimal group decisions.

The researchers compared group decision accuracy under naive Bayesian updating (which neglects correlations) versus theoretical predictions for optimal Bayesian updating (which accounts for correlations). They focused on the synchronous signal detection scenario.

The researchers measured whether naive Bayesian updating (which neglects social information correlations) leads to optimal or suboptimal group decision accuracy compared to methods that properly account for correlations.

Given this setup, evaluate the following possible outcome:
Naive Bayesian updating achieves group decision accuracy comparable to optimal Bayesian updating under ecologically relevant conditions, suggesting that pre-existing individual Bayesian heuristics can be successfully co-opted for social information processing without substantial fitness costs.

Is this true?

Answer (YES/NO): NO